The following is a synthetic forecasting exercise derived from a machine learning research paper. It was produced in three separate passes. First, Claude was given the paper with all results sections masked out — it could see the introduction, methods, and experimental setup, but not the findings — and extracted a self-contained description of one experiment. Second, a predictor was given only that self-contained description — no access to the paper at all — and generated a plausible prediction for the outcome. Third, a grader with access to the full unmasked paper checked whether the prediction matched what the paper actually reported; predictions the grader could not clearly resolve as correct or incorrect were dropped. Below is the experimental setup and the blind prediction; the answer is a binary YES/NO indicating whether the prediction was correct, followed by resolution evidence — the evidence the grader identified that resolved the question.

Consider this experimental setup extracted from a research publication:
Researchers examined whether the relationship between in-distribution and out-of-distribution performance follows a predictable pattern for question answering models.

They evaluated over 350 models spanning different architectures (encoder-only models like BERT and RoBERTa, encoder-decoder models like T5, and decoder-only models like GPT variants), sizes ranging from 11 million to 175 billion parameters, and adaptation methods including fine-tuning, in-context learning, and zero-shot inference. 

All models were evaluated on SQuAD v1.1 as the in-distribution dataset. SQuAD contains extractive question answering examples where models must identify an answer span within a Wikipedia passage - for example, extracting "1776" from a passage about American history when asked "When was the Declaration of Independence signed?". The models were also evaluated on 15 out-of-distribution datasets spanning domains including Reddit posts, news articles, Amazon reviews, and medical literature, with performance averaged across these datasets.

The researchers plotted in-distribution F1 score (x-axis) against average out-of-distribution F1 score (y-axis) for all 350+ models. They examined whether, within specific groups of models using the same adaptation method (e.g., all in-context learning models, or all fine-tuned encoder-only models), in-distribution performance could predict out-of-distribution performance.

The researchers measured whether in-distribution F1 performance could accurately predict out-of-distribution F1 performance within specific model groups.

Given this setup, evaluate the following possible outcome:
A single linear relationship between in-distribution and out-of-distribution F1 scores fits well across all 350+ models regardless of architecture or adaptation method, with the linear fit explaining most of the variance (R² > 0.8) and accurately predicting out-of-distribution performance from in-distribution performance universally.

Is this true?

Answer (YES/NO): NO